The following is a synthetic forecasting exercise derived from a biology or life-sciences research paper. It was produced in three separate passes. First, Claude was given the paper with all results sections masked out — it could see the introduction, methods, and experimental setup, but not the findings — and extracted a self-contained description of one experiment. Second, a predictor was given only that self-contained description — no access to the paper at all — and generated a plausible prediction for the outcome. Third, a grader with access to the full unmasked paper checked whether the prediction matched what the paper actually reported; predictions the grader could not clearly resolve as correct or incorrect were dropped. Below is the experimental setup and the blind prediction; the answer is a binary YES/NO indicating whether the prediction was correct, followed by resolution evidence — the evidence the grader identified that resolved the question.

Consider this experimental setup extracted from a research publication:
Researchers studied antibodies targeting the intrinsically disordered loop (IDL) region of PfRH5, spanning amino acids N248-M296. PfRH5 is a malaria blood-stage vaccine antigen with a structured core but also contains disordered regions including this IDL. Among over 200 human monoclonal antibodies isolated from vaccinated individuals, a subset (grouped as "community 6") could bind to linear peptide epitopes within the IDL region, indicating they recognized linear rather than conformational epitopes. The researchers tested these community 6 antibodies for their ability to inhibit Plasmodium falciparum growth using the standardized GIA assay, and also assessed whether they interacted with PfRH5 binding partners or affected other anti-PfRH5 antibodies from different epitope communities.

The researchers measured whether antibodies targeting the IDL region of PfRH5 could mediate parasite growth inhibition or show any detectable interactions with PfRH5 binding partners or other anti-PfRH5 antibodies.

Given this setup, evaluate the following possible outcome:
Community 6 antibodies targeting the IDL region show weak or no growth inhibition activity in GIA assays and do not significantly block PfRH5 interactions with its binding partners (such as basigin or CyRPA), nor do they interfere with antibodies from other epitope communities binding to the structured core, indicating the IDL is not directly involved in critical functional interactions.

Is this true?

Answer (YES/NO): YES